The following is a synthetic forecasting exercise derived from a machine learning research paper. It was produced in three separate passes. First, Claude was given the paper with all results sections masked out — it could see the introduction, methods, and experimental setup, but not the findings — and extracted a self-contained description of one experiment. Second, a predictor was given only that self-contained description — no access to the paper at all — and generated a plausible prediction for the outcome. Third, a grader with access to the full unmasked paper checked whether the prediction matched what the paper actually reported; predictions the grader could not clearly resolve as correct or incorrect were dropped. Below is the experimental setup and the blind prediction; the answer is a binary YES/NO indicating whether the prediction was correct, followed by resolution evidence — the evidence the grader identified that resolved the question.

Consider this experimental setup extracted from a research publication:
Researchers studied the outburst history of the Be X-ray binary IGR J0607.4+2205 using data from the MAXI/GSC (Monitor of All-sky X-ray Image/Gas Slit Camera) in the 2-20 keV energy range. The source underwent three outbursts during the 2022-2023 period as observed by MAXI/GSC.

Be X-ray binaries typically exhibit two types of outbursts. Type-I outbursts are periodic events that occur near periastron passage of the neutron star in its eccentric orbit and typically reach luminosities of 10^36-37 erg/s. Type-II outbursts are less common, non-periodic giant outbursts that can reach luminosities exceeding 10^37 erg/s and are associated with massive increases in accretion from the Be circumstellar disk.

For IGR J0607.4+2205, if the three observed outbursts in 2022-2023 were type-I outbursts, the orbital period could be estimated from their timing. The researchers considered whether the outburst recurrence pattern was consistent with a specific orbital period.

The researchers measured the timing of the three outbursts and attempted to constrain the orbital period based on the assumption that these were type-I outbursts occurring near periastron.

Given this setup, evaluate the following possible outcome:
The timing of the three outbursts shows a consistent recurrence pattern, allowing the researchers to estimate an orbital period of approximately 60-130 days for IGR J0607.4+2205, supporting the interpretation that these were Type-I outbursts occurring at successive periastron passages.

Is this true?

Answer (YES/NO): NO